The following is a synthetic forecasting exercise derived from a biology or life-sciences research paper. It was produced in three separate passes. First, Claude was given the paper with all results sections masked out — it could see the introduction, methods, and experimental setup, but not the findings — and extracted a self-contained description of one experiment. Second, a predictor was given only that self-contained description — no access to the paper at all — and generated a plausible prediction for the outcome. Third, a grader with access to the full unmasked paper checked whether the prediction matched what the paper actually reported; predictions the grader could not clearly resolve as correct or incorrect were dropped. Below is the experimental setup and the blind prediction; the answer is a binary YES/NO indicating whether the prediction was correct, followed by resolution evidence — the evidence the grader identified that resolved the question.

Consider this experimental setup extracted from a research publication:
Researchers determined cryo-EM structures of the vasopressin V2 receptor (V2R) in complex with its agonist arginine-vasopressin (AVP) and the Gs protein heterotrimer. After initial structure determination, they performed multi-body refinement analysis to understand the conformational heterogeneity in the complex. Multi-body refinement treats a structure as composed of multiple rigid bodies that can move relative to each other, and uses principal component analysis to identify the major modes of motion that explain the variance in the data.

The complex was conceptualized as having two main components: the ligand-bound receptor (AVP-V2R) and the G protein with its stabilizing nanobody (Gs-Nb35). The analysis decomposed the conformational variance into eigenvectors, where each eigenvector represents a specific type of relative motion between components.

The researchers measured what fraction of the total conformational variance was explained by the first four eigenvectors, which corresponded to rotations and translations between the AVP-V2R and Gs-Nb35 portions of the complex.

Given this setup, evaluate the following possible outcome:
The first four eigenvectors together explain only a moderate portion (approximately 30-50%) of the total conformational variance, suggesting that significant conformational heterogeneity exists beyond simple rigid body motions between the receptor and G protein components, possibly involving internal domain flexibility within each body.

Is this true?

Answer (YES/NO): NO